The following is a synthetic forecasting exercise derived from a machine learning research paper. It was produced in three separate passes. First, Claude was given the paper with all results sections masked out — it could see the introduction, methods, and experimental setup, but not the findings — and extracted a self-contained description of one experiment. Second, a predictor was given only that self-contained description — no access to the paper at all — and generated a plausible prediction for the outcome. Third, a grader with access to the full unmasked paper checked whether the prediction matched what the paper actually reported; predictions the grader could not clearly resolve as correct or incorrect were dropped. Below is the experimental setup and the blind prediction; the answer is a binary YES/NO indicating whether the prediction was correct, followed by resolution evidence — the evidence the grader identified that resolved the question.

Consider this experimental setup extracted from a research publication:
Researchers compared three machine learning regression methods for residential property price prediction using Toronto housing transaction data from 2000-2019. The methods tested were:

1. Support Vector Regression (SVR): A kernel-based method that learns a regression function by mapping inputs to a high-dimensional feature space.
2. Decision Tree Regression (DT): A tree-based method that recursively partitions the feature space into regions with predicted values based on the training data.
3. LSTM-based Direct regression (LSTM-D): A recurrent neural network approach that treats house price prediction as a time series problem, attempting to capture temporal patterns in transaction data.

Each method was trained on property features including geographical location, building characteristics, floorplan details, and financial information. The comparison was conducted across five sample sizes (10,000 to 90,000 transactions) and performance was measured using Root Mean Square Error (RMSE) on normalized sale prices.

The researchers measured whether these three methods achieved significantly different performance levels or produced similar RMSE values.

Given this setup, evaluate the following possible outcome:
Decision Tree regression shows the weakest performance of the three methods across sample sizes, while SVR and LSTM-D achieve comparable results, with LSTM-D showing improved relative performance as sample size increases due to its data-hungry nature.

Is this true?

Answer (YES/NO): NO